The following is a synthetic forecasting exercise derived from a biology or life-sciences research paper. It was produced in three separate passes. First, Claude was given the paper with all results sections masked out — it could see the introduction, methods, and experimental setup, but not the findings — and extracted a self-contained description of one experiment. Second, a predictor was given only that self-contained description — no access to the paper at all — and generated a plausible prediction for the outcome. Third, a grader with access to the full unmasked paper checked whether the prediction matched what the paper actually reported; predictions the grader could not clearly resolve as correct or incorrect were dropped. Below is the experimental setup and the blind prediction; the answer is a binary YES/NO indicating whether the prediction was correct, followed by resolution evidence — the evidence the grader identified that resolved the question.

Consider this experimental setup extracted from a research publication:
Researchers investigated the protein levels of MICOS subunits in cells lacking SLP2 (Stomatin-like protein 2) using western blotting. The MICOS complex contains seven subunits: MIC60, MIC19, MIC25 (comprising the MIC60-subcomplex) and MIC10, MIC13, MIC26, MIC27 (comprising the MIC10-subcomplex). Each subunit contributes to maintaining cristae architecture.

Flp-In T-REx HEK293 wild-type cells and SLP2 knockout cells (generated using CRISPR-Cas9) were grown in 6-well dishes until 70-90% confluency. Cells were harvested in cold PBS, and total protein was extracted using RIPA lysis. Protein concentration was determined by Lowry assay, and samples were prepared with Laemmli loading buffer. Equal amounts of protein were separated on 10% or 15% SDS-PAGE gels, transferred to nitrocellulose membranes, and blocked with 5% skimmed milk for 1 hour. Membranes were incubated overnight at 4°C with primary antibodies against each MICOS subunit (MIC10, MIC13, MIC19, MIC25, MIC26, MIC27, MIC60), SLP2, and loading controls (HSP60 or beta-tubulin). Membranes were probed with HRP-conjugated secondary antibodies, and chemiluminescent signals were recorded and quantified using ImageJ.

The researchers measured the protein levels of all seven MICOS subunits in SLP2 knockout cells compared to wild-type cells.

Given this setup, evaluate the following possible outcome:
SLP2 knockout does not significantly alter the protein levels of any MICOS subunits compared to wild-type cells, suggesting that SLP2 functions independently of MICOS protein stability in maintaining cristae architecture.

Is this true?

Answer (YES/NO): NO